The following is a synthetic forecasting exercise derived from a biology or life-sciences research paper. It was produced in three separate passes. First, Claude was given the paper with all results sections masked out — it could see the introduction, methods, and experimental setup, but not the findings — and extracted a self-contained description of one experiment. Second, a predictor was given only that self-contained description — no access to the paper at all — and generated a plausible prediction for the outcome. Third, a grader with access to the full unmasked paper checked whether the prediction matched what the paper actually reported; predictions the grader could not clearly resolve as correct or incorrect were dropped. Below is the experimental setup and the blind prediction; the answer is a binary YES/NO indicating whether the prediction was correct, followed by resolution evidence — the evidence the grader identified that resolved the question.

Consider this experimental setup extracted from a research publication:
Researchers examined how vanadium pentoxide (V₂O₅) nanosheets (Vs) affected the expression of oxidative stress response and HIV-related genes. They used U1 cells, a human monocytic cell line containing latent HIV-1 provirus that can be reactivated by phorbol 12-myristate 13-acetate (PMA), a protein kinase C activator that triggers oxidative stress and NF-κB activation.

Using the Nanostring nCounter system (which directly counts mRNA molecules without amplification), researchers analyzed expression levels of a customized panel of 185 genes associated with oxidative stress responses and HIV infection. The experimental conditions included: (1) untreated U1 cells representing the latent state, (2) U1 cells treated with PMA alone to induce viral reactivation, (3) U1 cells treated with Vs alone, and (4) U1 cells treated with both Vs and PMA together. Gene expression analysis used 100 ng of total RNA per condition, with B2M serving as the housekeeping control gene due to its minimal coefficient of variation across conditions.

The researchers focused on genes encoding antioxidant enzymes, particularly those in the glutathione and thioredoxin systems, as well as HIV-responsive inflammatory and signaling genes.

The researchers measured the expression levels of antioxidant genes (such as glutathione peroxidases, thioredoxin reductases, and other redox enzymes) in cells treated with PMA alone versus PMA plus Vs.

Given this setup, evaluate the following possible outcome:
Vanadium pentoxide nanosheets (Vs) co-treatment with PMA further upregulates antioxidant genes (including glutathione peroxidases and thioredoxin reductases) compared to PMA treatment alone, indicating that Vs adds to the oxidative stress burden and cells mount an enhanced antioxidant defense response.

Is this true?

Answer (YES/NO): NO